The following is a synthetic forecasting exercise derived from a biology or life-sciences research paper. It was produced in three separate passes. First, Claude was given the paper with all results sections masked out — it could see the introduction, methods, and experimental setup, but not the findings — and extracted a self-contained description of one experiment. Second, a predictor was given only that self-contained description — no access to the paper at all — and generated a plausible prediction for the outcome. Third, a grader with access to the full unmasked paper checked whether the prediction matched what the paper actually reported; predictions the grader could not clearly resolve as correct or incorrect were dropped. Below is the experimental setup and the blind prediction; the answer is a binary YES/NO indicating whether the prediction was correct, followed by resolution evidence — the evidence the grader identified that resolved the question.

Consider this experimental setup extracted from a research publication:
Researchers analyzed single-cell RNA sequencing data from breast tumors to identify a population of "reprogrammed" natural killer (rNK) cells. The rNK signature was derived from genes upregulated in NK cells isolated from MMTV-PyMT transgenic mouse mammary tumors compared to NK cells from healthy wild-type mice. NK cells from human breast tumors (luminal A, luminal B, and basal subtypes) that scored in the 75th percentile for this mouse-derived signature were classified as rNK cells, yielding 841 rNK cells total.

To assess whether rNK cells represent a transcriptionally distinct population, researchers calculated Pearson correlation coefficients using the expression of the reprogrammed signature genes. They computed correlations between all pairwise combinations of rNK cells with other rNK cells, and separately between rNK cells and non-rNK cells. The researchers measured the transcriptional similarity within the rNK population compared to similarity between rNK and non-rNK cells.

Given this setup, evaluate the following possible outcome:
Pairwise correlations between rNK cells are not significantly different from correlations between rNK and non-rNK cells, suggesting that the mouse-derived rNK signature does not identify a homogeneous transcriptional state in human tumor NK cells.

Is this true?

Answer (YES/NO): NO